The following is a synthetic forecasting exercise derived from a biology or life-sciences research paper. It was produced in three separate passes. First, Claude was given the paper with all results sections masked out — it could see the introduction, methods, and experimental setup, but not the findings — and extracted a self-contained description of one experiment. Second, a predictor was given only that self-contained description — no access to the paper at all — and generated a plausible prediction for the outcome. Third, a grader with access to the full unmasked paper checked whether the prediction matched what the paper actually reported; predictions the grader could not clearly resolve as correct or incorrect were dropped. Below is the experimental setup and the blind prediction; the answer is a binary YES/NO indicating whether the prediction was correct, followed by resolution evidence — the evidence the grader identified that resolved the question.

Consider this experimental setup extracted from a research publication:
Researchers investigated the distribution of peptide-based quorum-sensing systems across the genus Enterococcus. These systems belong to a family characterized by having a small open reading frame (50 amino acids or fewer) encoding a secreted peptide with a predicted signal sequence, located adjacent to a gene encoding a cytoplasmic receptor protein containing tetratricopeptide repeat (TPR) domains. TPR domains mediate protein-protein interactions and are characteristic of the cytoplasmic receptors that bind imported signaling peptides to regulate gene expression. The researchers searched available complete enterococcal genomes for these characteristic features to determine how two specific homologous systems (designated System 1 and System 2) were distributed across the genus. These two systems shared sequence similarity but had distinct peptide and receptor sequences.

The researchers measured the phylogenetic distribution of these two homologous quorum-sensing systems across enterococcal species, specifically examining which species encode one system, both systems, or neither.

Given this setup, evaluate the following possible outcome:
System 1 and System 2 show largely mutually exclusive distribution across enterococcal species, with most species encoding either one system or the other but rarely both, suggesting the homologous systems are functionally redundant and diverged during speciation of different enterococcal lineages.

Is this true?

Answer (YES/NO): NO